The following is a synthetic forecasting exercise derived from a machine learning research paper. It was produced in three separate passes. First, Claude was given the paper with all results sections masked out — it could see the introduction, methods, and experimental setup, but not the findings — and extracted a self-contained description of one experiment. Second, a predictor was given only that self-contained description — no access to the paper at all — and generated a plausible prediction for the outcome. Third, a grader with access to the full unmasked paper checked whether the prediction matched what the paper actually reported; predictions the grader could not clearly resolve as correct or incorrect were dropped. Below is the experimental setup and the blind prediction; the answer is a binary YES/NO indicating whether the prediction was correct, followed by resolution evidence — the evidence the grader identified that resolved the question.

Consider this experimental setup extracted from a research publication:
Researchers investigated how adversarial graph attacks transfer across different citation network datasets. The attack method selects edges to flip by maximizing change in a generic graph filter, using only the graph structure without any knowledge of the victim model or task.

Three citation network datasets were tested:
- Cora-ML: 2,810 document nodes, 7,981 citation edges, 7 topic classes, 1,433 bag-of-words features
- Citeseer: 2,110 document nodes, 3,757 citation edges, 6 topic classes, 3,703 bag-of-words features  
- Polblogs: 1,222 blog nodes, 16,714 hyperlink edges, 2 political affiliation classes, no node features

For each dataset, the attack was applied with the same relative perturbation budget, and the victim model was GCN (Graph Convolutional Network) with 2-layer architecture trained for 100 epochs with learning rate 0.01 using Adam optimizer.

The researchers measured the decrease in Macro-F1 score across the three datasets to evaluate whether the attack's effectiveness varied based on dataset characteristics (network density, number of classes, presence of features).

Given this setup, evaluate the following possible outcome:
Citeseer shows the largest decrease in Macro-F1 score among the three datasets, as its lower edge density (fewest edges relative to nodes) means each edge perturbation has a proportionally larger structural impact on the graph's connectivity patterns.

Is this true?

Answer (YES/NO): NO